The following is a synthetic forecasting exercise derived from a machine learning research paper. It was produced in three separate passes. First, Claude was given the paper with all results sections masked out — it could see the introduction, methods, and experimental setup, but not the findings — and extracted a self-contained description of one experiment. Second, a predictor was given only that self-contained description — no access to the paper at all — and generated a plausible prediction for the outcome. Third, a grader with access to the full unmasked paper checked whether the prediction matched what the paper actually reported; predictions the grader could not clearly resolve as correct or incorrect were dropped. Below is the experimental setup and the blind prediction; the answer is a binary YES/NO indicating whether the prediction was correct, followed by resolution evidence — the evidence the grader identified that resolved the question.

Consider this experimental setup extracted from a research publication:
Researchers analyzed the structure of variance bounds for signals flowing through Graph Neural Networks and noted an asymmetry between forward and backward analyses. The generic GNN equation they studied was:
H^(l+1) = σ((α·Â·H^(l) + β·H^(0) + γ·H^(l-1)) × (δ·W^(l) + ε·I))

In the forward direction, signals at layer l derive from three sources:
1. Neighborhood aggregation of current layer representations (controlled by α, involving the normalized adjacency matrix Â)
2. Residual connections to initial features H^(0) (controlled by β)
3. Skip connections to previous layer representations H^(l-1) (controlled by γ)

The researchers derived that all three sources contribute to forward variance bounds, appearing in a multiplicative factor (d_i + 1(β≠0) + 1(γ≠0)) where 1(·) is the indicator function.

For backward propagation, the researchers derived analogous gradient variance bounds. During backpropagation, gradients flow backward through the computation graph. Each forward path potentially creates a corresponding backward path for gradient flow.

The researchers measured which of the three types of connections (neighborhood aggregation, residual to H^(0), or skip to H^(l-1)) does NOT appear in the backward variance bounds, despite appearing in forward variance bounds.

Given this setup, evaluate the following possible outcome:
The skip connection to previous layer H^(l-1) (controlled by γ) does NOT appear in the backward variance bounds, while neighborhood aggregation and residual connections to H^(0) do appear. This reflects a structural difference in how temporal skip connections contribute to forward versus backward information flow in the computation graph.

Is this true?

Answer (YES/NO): NO